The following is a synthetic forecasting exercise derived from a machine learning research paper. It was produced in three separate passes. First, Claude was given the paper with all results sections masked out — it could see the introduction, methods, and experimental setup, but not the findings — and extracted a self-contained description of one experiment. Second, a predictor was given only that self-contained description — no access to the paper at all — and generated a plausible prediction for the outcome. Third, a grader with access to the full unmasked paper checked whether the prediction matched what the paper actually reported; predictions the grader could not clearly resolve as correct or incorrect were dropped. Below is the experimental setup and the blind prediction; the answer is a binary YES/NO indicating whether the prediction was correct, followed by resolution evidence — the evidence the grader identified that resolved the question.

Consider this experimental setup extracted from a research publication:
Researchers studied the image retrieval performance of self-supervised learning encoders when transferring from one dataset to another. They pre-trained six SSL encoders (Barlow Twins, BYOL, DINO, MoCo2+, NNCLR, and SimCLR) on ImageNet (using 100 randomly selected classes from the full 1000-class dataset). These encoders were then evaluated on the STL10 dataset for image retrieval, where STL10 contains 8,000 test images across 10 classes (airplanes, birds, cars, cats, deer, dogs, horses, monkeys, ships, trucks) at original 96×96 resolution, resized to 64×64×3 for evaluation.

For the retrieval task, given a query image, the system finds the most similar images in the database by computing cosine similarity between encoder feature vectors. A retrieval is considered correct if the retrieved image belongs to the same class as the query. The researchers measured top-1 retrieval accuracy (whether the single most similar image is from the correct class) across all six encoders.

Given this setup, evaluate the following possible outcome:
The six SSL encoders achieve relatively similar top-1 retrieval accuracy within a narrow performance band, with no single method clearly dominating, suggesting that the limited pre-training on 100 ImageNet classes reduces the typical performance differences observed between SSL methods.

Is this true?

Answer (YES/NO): NO